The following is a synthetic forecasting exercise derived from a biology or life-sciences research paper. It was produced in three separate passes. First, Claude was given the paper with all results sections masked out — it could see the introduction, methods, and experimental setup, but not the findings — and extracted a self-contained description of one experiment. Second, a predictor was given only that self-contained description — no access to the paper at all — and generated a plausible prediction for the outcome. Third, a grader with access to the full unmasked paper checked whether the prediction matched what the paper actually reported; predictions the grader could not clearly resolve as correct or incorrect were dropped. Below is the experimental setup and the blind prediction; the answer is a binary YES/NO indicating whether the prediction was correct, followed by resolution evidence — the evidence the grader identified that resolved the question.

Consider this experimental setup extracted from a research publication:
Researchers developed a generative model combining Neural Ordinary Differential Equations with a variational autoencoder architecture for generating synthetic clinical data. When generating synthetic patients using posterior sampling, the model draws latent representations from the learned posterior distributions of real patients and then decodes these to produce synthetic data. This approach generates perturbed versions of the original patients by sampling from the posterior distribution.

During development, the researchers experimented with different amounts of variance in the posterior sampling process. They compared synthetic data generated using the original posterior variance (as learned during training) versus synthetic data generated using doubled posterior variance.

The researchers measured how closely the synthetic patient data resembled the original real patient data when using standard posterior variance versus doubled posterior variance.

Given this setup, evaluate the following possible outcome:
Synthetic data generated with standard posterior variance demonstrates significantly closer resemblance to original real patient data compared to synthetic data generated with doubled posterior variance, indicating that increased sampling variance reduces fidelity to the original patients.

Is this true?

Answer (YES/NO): YES